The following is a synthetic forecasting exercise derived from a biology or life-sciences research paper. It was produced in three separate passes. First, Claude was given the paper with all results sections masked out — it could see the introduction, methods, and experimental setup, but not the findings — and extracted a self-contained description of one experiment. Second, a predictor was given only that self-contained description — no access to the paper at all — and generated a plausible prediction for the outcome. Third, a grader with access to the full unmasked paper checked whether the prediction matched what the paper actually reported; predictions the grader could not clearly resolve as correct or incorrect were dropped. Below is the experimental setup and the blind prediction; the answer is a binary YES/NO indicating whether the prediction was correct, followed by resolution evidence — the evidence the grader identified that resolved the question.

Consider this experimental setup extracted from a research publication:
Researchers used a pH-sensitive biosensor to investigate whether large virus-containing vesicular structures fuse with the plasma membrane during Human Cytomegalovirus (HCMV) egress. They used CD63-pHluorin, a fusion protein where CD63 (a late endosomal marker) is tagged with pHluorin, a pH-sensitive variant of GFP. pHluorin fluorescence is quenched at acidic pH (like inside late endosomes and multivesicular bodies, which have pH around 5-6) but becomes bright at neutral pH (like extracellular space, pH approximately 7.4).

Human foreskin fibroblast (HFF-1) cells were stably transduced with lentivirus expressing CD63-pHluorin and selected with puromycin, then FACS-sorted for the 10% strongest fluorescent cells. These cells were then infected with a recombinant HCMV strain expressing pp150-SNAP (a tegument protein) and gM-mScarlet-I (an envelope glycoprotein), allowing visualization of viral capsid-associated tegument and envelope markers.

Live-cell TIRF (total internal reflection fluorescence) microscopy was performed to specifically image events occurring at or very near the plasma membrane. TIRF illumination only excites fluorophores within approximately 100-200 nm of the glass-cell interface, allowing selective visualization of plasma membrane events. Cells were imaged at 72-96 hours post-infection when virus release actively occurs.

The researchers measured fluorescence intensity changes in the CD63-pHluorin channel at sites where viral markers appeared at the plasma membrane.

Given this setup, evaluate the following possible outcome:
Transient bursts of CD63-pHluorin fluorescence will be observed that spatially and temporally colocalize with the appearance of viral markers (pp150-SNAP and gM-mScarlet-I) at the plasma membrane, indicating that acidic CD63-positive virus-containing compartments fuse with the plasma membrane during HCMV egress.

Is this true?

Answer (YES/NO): YES